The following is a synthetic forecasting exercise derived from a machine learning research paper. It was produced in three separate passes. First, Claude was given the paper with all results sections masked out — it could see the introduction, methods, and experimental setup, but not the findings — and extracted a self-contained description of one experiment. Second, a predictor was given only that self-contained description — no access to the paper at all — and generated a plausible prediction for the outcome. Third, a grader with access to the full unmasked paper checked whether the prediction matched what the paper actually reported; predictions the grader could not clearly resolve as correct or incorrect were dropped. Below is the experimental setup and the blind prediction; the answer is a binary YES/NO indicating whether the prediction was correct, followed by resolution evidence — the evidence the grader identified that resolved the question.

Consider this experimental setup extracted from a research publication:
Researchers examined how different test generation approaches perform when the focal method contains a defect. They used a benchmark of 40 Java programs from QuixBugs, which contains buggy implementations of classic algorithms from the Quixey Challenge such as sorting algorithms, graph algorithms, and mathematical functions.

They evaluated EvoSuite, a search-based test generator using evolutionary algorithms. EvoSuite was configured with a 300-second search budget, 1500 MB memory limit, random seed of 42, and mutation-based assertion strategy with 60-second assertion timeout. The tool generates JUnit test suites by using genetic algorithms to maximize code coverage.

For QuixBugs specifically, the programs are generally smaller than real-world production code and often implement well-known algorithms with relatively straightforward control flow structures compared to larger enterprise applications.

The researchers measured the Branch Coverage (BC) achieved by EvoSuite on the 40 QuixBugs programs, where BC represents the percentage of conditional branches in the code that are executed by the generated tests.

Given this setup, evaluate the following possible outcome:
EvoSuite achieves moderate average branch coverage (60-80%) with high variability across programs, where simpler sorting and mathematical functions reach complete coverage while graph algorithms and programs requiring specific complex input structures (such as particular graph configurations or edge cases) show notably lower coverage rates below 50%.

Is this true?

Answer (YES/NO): NO